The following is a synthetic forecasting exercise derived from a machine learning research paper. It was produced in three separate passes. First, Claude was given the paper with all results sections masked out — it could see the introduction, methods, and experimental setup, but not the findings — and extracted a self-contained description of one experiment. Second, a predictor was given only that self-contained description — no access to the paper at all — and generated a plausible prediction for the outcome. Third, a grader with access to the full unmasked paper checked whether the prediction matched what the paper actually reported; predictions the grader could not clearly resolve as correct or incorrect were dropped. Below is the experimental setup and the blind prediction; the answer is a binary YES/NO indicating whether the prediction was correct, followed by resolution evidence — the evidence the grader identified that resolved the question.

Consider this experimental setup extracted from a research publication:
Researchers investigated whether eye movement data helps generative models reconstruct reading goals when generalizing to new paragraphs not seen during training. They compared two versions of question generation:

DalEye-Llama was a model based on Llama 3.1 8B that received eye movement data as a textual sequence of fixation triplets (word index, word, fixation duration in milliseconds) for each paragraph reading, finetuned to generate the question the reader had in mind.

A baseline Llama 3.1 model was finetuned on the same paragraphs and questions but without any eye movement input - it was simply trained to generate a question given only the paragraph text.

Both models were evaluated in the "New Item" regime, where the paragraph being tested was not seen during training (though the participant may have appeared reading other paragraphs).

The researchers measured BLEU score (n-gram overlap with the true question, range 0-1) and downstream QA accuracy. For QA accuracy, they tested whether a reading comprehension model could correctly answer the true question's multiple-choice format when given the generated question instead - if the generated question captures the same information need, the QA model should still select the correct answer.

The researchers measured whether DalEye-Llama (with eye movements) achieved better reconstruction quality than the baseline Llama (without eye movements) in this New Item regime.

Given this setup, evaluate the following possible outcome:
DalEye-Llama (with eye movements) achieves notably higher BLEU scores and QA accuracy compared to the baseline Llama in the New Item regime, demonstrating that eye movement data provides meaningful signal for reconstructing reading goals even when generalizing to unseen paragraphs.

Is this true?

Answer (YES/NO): NO